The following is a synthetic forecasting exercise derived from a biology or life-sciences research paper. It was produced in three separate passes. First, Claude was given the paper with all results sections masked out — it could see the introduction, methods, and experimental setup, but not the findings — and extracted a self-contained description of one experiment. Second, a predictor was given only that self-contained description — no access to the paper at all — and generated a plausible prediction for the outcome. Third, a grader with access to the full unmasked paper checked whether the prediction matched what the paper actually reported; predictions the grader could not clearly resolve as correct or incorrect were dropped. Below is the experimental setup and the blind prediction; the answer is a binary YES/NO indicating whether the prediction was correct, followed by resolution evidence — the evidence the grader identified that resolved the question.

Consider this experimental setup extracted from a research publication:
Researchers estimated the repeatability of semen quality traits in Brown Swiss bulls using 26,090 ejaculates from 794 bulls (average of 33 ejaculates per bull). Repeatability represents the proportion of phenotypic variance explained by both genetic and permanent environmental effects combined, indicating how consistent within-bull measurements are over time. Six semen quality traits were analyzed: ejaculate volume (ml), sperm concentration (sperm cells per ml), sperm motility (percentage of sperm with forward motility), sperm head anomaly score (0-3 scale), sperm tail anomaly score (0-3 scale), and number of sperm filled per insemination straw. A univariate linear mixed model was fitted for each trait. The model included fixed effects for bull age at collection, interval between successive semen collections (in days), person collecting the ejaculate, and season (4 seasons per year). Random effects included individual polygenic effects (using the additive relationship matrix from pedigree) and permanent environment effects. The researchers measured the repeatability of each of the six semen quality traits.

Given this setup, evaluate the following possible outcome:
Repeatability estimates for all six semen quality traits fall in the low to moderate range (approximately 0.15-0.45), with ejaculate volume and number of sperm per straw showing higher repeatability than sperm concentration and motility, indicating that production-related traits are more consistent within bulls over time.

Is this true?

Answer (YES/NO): NO